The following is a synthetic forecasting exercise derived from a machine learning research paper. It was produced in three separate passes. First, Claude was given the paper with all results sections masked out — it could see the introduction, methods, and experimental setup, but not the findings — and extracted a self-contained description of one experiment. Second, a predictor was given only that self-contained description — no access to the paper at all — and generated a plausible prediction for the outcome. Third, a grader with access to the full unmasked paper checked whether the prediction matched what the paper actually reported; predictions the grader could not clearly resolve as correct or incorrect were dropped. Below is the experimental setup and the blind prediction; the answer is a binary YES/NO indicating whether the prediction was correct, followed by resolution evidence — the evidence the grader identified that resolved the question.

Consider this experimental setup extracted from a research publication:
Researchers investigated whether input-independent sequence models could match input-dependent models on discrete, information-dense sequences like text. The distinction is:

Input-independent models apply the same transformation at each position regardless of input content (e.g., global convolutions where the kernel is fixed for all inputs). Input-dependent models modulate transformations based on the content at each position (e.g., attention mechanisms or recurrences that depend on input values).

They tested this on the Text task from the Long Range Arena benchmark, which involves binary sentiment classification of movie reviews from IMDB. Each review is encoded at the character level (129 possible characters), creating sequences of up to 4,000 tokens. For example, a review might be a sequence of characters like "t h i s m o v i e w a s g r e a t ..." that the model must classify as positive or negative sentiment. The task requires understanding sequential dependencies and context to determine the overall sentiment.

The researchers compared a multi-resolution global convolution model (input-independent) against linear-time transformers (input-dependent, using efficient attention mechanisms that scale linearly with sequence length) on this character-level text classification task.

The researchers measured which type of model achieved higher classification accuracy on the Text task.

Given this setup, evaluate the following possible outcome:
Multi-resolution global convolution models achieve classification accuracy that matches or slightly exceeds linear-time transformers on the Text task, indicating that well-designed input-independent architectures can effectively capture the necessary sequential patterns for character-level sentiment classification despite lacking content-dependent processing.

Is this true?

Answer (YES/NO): NO